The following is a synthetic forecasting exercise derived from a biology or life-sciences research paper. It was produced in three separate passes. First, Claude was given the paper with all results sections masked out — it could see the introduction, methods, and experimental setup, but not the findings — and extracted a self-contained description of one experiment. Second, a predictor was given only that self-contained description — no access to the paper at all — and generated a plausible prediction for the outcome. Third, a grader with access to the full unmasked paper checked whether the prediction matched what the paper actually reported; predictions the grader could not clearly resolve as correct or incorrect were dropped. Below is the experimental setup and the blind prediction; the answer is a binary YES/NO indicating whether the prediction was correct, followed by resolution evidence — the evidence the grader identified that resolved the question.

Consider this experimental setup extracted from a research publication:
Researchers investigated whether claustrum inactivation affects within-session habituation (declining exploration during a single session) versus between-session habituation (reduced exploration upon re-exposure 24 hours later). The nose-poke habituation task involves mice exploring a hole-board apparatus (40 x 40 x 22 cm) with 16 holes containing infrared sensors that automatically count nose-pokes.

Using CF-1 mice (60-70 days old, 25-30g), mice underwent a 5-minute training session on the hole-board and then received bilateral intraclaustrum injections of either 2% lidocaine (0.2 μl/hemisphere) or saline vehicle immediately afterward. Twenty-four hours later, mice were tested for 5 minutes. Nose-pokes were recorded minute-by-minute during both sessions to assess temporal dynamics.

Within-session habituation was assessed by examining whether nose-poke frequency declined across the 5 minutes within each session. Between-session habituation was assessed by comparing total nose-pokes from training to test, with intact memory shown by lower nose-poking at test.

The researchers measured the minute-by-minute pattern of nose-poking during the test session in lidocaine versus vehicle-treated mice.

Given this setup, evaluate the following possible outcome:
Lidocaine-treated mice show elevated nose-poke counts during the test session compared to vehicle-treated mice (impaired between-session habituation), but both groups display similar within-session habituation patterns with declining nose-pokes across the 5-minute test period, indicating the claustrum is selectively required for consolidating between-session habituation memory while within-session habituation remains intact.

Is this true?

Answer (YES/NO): NO